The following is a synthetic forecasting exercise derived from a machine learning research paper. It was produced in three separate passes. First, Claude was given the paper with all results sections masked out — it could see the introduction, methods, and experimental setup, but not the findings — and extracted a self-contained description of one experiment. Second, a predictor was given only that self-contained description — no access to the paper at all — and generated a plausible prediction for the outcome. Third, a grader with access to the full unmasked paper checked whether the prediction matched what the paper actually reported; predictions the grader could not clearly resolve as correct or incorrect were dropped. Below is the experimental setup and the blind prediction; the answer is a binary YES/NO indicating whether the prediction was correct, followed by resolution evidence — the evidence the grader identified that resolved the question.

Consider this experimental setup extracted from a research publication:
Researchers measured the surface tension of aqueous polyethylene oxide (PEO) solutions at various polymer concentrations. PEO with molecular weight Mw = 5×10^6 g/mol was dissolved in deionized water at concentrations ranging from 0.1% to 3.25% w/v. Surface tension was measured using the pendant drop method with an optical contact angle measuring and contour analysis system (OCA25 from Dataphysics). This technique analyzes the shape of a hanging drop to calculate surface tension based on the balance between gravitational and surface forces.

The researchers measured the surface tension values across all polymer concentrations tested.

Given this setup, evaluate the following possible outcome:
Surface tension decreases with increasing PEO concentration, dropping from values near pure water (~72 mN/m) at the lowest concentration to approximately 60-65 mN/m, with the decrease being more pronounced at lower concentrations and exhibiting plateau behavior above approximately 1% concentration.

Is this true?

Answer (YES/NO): NO